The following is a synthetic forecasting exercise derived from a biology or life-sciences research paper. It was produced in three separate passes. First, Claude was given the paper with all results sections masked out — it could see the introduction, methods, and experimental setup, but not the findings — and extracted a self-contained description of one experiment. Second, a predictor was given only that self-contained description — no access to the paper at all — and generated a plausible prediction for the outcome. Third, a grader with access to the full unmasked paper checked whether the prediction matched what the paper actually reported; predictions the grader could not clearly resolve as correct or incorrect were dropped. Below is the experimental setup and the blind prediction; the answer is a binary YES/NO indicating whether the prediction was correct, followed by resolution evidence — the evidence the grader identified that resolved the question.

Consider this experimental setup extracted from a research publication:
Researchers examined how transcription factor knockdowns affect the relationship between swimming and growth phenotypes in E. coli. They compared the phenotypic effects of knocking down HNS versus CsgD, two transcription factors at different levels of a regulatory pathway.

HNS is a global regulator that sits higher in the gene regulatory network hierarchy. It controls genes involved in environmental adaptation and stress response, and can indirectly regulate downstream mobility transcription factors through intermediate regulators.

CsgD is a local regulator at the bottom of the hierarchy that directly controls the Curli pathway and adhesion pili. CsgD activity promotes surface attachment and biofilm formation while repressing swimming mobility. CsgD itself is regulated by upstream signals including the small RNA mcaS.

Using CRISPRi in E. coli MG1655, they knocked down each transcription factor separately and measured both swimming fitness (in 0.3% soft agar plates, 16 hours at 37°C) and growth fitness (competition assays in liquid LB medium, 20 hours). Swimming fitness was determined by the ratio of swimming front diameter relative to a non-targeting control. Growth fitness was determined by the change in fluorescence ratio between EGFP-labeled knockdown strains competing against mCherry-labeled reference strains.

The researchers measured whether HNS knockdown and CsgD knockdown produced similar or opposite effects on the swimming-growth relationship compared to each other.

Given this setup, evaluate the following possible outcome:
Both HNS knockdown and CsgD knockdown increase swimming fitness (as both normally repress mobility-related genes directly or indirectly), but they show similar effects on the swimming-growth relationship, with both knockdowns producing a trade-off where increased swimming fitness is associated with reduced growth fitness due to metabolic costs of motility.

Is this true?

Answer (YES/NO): NO